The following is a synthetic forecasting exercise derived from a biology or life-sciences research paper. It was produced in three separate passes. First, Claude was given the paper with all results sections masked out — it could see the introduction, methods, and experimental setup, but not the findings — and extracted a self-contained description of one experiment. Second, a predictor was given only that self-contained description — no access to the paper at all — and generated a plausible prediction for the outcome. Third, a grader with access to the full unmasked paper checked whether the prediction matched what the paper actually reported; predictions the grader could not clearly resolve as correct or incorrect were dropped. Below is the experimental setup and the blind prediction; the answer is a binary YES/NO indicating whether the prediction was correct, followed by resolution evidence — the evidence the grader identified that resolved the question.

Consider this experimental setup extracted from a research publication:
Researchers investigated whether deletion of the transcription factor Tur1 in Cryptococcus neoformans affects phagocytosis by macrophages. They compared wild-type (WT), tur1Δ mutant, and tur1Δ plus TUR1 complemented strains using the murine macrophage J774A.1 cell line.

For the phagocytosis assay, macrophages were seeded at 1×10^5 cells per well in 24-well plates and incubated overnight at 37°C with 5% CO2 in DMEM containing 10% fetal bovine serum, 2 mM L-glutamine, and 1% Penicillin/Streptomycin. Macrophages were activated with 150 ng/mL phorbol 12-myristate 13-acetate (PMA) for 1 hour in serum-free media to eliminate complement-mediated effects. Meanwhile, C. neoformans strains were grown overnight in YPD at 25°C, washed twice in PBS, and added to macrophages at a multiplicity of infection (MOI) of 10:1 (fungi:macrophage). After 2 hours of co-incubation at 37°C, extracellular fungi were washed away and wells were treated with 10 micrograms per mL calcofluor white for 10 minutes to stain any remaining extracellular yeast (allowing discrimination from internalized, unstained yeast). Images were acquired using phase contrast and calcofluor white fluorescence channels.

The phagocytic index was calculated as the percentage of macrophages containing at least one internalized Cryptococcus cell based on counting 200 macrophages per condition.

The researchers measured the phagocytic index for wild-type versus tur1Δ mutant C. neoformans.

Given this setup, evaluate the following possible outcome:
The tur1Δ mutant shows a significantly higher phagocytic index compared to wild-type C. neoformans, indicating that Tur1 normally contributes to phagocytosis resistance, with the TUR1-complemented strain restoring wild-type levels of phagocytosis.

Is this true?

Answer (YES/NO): YES